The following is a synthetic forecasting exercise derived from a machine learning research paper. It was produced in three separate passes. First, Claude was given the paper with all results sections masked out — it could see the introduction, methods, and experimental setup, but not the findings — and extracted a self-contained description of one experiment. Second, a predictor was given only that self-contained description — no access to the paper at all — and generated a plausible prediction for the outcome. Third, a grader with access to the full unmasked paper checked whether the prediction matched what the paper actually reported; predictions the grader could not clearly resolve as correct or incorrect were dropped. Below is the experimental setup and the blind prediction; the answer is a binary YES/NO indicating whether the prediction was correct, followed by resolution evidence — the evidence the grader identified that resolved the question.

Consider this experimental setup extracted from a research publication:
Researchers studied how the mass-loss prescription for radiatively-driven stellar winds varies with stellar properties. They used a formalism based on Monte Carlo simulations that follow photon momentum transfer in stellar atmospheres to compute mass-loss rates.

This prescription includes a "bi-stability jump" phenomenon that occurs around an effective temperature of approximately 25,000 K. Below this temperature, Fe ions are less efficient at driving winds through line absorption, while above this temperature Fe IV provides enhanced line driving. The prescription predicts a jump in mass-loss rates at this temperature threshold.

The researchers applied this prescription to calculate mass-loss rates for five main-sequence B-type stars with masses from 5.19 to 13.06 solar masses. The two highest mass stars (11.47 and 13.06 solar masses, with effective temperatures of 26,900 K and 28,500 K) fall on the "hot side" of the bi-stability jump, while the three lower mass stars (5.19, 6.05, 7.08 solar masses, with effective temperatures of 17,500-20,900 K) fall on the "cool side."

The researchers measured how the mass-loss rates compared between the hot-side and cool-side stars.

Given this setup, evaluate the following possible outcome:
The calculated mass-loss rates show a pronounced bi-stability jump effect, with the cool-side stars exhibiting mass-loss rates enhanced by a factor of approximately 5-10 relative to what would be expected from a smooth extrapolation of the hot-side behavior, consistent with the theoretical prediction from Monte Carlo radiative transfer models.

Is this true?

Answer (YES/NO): NO